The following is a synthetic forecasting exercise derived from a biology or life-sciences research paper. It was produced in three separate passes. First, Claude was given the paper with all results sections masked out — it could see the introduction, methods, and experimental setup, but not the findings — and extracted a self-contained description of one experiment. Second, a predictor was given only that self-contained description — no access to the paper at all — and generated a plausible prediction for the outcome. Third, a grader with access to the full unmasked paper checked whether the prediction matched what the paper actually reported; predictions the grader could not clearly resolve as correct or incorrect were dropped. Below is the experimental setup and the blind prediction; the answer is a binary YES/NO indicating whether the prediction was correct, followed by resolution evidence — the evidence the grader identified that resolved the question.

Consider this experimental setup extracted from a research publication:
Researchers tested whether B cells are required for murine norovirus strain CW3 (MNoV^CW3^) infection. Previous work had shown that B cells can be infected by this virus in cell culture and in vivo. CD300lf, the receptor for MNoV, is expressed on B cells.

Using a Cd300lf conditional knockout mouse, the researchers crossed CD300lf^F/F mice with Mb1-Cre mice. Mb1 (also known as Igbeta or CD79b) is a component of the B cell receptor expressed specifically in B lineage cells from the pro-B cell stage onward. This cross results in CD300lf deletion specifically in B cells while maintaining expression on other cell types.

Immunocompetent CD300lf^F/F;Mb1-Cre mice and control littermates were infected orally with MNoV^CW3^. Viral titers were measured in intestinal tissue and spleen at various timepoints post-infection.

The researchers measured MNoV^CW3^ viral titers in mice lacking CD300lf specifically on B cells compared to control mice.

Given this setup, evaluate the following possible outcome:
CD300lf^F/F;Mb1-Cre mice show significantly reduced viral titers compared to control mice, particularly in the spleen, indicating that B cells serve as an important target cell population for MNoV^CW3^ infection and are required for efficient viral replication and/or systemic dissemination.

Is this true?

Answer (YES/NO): NO